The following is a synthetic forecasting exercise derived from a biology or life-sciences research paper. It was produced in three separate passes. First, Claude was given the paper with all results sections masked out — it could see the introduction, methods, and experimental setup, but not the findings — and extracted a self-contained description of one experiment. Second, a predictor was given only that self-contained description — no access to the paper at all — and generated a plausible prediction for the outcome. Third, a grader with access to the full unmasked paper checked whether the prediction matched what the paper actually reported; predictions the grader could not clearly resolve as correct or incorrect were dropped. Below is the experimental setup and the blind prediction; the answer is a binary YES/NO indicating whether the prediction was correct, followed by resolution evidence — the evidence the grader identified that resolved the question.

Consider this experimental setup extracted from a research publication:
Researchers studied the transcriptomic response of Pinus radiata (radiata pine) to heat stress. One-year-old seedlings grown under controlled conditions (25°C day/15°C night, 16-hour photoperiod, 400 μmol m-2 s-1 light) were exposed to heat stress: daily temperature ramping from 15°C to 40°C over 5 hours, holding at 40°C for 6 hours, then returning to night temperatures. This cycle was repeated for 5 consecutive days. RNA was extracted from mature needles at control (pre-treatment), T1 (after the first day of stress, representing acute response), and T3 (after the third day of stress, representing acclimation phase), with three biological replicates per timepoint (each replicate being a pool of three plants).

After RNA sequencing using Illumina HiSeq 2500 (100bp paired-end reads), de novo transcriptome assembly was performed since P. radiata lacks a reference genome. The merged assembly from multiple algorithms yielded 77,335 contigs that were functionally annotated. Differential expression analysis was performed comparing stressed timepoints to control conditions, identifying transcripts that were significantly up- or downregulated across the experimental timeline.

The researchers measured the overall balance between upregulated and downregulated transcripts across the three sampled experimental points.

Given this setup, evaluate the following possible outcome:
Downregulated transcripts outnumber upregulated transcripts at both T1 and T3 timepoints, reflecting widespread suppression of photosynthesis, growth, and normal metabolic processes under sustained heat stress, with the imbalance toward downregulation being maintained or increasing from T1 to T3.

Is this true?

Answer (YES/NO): NO